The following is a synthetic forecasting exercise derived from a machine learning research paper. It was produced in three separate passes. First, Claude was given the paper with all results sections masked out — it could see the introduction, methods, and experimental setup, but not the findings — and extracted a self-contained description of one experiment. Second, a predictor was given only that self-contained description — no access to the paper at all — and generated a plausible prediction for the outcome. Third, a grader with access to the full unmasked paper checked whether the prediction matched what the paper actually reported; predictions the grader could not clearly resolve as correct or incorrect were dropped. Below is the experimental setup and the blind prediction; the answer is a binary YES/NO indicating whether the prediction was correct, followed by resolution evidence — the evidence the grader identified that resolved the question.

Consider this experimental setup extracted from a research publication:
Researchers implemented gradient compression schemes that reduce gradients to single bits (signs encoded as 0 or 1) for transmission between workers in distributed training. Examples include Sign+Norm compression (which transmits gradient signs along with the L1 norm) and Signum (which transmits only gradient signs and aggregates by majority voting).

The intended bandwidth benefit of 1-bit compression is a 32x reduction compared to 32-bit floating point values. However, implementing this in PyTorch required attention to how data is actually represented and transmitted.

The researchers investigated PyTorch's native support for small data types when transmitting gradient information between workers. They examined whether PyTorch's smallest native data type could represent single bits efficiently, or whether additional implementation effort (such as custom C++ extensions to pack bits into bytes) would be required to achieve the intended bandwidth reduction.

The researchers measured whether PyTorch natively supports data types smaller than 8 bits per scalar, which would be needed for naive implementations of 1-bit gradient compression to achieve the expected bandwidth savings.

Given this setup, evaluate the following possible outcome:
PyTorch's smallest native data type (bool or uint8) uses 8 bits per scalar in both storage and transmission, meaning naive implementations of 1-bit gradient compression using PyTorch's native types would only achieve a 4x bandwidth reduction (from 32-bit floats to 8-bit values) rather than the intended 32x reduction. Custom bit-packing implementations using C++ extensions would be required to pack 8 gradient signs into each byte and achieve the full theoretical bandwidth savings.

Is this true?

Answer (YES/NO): YES